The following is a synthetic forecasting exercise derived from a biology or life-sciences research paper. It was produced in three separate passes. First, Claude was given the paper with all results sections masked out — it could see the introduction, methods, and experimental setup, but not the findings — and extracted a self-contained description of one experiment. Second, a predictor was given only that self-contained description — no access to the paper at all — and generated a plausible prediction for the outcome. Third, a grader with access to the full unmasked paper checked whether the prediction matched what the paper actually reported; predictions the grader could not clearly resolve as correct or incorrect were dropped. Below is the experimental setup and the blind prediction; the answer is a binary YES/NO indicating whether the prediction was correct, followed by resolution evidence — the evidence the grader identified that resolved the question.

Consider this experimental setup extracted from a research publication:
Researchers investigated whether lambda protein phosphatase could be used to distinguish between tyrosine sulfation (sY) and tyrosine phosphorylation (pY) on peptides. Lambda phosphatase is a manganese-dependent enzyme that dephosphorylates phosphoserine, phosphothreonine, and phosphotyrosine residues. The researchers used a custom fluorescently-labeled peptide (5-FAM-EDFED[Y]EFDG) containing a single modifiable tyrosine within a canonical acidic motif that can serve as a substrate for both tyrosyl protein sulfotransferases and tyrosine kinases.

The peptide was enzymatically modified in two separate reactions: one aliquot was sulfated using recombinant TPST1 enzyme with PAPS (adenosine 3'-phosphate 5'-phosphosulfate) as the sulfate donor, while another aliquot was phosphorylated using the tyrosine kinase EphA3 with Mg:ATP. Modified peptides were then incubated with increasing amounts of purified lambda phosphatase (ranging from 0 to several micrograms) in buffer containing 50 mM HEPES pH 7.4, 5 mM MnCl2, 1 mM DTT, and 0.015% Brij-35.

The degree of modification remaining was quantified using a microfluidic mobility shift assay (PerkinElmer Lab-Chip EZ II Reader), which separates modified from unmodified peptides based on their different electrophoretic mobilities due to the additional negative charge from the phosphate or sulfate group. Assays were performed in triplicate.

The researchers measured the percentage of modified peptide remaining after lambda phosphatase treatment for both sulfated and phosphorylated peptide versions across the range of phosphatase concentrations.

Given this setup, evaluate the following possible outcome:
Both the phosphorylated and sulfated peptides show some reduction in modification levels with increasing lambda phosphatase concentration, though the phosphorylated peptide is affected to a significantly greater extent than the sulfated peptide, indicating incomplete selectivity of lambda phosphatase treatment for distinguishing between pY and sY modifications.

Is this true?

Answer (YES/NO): NO